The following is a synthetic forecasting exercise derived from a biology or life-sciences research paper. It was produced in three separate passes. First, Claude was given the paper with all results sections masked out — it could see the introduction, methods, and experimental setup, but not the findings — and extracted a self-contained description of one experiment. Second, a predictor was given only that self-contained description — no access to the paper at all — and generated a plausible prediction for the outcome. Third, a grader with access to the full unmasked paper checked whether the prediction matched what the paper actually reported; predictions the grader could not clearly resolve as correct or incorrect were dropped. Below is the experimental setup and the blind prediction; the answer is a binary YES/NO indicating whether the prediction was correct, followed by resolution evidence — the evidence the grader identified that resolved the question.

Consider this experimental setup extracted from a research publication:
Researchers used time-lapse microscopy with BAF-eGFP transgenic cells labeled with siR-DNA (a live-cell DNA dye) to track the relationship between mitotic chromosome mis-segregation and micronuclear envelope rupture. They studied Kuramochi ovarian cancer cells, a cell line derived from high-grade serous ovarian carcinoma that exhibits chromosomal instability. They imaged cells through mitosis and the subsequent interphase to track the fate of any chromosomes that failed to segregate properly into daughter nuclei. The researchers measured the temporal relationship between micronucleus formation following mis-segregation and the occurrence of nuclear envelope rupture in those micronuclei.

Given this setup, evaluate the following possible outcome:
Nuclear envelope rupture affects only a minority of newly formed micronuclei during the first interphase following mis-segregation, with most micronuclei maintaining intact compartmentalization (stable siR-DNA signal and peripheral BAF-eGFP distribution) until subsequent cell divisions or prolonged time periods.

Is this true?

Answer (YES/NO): NO